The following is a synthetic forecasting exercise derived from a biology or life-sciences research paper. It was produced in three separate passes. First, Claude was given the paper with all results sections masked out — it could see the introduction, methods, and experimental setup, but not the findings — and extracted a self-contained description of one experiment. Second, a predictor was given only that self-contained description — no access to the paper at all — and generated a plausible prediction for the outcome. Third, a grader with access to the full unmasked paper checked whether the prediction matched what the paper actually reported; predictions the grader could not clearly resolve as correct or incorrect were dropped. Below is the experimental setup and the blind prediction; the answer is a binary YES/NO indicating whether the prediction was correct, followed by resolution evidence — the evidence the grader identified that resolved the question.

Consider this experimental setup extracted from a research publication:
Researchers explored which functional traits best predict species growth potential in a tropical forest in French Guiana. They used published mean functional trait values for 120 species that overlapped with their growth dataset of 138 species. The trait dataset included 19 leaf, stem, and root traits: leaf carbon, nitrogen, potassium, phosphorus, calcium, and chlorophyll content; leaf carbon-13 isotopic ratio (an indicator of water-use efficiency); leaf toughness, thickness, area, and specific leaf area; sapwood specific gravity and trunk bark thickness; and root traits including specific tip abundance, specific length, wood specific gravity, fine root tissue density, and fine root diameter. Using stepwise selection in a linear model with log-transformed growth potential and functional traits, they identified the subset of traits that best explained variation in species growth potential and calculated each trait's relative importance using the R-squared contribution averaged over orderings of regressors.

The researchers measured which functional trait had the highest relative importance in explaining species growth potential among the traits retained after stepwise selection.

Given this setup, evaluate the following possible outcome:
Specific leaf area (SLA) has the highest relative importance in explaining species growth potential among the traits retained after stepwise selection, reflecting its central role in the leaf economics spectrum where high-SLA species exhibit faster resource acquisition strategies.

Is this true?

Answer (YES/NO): NO